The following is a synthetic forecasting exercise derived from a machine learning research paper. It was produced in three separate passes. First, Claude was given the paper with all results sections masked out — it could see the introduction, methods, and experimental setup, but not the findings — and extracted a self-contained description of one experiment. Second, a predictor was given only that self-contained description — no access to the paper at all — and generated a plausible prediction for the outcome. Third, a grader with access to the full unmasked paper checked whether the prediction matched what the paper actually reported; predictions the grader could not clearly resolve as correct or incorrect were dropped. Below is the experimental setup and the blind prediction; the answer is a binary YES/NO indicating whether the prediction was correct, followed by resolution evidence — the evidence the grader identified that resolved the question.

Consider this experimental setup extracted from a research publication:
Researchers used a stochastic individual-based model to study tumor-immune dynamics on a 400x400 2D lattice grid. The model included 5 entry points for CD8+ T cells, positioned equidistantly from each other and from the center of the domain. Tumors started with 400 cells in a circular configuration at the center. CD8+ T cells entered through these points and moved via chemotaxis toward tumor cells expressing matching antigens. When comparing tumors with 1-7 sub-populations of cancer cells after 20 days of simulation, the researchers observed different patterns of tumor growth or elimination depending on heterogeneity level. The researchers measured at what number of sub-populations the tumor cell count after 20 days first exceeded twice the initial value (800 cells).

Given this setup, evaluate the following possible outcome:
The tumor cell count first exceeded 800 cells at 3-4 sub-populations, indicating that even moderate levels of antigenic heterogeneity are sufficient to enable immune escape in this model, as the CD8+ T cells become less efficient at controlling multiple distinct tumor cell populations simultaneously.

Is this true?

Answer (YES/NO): NO